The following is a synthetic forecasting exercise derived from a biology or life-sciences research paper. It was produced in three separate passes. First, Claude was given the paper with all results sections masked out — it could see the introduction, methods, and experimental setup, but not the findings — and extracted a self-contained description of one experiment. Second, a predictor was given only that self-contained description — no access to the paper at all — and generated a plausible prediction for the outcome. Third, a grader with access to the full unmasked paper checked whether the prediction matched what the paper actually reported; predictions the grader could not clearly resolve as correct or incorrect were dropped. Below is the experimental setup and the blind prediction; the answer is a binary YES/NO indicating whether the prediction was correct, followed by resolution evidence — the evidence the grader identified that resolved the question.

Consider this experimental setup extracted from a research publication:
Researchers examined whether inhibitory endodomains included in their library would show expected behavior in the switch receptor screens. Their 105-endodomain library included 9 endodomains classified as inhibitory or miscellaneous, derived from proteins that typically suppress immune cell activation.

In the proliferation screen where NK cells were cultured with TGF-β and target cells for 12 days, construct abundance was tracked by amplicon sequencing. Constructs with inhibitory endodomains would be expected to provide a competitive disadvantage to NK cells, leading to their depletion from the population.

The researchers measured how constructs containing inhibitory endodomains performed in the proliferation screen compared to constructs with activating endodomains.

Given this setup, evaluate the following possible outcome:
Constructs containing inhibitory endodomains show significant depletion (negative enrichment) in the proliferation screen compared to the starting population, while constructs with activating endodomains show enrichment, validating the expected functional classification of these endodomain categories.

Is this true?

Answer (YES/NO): NO